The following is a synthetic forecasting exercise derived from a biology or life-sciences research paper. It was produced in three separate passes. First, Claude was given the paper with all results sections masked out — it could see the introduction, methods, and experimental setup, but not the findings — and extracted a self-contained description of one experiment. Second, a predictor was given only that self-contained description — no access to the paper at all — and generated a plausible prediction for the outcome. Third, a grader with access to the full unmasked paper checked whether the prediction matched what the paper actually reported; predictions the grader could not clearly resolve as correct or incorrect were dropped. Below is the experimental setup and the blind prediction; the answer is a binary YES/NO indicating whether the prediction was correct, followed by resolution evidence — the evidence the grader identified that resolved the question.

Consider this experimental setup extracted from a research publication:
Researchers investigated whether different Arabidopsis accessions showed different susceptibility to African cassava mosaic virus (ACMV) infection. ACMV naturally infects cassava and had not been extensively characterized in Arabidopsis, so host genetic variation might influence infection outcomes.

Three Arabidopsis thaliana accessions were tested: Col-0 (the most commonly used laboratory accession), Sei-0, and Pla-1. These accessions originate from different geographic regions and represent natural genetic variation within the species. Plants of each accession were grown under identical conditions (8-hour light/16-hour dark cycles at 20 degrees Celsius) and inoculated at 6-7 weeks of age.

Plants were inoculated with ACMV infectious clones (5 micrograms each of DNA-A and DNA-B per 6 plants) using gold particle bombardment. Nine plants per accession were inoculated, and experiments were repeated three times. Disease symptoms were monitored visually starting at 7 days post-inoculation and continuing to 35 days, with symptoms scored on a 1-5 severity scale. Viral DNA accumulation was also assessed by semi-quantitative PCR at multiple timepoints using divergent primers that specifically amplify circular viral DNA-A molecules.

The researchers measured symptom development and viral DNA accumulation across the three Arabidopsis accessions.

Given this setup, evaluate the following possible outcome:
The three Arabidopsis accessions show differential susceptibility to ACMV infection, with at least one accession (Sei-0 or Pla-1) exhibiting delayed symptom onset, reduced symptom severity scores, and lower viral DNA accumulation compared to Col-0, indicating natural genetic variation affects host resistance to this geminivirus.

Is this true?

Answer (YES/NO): NO